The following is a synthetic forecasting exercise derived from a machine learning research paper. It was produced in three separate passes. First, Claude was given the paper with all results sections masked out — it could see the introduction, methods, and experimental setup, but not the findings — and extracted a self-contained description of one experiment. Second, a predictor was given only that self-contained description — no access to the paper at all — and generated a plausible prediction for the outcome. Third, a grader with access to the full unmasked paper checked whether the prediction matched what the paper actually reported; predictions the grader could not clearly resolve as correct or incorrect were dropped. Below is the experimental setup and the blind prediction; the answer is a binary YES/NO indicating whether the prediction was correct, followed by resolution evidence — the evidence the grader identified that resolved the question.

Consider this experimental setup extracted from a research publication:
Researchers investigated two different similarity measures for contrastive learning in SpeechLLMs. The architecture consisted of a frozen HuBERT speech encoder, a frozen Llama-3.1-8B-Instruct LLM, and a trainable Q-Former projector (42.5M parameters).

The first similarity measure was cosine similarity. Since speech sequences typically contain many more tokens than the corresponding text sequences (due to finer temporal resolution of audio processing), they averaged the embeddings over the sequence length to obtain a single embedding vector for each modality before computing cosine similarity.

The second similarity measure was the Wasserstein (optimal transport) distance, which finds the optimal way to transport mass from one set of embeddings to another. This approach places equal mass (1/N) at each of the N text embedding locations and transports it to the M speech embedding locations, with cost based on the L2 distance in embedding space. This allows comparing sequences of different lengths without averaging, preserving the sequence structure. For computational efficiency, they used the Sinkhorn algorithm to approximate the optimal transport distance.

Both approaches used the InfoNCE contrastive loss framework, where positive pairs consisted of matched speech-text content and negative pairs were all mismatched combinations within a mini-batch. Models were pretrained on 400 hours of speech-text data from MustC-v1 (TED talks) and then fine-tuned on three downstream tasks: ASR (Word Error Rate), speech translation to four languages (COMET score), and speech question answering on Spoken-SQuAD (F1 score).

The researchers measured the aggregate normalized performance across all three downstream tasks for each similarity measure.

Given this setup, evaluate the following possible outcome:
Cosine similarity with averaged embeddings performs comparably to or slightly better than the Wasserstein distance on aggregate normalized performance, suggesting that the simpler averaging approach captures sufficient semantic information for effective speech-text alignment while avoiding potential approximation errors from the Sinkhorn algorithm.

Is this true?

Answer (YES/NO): NO